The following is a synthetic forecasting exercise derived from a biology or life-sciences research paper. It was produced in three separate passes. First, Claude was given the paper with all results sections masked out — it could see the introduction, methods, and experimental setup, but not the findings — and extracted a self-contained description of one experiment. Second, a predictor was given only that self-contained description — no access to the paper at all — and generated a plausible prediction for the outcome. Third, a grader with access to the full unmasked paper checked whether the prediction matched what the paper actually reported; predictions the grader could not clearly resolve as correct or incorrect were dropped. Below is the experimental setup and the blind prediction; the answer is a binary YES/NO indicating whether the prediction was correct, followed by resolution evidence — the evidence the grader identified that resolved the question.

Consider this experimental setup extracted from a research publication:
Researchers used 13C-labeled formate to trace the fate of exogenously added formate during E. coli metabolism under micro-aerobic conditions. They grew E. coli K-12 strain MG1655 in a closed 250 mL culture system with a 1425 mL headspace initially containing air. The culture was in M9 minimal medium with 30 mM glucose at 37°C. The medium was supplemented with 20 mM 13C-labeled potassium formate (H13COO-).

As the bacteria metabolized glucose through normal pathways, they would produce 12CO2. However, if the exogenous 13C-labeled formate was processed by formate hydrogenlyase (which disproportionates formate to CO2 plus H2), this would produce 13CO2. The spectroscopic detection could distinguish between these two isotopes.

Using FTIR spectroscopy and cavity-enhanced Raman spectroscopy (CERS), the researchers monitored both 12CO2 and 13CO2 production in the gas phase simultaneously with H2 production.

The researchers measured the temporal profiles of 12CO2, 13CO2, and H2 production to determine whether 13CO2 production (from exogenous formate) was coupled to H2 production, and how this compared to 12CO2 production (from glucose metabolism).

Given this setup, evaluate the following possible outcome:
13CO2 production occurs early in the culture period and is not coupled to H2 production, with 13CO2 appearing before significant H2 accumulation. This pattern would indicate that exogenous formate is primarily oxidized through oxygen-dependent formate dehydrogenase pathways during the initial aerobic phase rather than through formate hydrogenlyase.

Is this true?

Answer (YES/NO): YES